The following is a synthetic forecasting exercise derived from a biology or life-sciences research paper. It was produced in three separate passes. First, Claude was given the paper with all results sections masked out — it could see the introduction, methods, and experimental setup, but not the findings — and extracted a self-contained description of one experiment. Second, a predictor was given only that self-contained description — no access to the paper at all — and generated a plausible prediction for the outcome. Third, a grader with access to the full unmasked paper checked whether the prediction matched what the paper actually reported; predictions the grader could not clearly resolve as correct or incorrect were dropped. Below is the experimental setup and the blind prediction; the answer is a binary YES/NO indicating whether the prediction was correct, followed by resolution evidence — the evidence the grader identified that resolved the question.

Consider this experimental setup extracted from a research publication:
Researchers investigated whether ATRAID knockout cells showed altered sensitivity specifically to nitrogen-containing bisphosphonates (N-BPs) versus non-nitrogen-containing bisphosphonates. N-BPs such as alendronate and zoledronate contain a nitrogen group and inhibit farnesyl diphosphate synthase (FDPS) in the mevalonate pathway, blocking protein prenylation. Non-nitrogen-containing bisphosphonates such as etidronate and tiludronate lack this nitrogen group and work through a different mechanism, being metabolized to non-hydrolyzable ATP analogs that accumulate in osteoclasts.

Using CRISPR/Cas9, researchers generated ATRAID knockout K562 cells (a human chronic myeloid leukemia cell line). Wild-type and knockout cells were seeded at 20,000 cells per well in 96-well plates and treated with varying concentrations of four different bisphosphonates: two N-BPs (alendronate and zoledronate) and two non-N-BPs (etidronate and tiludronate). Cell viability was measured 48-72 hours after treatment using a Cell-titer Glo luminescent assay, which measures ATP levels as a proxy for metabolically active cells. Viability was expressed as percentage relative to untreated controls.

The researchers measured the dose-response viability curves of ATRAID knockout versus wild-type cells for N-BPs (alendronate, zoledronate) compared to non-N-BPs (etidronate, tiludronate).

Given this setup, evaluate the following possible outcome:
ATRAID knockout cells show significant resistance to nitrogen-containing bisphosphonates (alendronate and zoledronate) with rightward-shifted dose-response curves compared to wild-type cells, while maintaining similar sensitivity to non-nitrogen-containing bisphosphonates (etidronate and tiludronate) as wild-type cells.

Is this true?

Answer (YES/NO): YES